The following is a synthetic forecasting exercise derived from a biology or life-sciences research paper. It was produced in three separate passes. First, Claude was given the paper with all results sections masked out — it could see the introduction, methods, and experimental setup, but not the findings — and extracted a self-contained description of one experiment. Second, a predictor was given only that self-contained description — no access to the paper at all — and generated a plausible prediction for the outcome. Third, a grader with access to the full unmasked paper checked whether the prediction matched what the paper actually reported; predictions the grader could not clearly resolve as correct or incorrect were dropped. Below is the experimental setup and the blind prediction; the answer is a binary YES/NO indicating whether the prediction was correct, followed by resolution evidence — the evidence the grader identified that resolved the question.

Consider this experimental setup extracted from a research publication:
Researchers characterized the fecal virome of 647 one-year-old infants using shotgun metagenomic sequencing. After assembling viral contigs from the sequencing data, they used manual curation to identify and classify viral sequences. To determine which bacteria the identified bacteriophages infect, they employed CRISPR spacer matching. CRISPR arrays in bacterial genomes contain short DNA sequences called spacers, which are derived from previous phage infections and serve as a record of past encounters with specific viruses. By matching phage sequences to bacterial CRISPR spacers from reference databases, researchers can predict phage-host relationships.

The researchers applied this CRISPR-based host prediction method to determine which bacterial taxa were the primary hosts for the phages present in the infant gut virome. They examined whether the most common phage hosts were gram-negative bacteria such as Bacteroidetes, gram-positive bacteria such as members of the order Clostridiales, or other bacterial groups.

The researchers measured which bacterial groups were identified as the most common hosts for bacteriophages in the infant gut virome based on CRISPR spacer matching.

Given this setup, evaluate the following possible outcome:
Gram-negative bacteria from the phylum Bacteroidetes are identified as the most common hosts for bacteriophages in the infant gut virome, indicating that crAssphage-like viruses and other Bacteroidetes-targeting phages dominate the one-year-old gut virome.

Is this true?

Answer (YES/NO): NO